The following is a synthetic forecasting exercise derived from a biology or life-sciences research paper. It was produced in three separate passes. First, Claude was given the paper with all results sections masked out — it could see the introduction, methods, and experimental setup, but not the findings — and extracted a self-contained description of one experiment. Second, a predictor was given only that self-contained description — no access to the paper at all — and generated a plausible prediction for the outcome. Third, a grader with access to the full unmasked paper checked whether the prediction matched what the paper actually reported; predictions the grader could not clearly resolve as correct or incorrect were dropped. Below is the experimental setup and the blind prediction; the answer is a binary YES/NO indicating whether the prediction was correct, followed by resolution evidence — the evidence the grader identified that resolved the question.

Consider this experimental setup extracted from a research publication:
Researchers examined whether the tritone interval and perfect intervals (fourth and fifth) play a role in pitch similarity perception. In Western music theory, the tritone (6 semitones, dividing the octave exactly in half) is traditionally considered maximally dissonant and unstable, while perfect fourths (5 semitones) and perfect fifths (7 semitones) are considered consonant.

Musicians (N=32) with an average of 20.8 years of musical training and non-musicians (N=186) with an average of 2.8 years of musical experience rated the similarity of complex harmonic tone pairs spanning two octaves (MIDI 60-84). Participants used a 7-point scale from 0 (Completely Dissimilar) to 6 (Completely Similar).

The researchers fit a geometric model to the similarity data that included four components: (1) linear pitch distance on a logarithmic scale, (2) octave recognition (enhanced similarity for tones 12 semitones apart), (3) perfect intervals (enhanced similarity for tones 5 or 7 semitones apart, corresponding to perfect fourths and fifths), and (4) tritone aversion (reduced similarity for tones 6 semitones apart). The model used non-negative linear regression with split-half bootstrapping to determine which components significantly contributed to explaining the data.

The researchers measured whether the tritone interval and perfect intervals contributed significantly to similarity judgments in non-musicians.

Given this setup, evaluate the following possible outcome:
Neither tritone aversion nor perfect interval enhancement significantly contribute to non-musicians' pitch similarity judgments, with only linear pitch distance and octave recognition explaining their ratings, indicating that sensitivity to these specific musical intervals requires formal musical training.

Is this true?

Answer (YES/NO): NO